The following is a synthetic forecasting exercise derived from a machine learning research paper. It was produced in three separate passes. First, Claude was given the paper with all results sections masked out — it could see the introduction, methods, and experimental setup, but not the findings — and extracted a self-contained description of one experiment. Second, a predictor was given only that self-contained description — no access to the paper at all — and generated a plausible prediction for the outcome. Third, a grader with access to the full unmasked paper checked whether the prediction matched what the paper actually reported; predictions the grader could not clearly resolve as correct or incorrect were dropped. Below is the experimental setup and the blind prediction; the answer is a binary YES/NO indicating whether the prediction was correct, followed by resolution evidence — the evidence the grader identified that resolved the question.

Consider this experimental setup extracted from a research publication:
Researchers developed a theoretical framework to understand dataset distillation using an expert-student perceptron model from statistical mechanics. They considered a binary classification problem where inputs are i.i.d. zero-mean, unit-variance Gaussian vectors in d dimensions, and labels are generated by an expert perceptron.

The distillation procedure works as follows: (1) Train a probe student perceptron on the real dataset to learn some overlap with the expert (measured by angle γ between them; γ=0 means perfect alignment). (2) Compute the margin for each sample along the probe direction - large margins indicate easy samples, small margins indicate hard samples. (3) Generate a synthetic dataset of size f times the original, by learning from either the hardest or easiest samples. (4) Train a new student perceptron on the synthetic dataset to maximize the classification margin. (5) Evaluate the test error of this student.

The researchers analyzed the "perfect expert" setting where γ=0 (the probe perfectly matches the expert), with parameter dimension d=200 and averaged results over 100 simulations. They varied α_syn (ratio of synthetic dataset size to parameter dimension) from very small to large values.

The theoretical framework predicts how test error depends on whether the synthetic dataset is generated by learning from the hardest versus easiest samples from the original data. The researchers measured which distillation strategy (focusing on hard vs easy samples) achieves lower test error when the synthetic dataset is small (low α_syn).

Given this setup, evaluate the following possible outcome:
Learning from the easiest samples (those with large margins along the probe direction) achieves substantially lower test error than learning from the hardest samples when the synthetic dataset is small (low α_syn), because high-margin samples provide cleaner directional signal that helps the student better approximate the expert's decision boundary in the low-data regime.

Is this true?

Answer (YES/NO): YES